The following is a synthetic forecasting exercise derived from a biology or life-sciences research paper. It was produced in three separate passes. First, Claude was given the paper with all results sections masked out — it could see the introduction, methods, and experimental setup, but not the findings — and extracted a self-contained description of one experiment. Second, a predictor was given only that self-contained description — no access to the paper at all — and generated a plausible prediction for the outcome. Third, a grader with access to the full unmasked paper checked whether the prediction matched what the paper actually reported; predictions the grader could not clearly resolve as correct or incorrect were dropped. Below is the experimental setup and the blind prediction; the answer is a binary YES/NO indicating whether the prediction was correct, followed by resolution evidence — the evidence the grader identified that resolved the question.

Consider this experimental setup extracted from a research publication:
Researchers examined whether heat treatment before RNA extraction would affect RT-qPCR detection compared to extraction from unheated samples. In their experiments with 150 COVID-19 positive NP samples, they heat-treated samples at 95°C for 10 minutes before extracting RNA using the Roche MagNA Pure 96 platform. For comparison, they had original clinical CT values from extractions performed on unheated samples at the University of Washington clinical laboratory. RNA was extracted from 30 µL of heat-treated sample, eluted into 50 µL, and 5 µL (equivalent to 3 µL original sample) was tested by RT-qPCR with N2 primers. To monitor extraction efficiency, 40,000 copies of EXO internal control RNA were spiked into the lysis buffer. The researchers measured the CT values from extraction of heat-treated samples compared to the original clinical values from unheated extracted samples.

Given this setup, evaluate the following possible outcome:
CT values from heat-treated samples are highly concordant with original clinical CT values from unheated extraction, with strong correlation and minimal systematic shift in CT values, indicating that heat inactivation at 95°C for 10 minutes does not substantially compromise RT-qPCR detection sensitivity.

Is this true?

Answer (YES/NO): NO